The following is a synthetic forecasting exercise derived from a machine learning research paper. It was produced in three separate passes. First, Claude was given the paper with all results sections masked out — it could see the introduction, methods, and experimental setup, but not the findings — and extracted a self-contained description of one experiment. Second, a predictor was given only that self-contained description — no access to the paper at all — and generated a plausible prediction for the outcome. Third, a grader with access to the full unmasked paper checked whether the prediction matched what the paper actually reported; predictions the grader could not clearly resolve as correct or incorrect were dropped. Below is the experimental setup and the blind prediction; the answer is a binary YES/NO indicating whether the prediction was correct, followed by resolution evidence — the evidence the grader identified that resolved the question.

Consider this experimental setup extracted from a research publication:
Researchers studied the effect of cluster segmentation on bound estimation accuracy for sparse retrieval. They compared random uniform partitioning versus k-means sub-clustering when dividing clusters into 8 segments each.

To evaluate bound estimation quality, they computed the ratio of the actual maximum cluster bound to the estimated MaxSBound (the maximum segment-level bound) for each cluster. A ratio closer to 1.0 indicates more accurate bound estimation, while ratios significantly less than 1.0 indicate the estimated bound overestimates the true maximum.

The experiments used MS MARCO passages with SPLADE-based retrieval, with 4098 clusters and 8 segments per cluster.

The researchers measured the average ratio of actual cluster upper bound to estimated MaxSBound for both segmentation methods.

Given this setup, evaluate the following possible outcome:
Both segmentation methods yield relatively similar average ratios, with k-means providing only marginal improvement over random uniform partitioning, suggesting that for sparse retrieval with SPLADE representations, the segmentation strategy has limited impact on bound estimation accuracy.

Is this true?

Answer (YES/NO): NO